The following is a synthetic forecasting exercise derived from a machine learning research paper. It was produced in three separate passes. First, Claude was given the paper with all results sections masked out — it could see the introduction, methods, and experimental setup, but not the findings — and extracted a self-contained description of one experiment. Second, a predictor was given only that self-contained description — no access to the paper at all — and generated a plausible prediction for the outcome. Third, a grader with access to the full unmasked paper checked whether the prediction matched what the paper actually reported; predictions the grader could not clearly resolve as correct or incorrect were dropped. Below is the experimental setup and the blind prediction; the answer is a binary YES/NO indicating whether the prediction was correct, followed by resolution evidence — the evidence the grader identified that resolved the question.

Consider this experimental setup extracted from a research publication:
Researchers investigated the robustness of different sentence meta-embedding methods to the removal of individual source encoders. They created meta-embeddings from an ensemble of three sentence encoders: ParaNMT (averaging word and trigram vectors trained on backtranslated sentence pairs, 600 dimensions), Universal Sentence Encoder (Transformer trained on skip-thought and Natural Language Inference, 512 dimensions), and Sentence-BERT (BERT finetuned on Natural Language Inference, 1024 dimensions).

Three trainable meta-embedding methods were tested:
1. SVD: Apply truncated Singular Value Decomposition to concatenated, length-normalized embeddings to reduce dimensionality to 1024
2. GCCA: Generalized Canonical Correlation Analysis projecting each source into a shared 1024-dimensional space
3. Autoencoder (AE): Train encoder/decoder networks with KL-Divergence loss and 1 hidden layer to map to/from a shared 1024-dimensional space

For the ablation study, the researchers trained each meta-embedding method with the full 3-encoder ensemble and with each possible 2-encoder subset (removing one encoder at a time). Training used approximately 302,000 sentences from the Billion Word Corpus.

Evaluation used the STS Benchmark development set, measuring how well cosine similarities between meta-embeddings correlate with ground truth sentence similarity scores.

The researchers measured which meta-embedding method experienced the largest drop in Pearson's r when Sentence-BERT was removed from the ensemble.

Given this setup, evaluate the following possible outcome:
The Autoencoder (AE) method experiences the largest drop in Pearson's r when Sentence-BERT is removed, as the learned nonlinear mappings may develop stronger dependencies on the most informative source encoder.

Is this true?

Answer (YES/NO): YES